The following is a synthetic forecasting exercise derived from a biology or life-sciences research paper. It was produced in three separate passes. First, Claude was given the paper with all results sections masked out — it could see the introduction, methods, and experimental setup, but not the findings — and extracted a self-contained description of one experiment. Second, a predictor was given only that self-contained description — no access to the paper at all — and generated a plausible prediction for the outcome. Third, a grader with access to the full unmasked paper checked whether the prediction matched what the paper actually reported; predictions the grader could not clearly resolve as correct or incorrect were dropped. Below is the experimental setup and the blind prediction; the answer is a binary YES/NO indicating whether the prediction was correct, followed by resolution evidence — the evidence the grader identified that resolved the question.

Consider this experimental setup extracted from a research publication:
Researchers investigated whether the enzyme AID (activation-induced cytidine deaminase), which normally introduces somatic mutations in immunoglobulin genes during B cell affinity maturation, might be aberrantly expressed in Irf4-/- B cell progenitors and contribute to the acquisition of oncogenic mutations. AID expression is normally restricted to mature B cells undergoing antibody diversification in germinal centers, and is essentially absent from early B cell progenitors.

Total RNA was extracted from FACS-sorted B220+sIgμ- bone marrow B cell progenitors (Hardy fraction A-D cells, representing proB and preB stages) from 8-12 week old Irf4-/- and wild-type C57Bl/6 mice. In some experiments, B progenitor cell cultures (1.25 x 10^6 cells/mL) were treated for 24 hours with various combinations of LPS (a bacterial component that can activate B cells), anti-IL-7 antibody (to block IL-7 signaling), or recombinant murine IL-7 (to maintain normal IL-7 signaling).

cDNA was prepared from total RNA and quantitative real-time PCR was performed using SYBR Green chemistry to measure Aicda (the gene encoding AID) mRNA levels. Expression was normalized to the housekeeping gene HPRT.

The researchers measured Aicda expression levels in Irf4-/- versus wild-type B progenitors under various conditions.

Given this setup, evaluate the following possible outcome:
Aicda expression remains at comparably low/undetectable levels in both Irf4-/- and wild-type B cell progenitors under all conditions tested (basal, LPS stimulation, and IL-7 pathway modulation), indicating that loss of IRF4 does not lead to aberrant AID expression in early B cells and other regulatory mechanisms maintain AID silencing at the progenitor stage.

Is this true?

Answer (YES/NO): NO